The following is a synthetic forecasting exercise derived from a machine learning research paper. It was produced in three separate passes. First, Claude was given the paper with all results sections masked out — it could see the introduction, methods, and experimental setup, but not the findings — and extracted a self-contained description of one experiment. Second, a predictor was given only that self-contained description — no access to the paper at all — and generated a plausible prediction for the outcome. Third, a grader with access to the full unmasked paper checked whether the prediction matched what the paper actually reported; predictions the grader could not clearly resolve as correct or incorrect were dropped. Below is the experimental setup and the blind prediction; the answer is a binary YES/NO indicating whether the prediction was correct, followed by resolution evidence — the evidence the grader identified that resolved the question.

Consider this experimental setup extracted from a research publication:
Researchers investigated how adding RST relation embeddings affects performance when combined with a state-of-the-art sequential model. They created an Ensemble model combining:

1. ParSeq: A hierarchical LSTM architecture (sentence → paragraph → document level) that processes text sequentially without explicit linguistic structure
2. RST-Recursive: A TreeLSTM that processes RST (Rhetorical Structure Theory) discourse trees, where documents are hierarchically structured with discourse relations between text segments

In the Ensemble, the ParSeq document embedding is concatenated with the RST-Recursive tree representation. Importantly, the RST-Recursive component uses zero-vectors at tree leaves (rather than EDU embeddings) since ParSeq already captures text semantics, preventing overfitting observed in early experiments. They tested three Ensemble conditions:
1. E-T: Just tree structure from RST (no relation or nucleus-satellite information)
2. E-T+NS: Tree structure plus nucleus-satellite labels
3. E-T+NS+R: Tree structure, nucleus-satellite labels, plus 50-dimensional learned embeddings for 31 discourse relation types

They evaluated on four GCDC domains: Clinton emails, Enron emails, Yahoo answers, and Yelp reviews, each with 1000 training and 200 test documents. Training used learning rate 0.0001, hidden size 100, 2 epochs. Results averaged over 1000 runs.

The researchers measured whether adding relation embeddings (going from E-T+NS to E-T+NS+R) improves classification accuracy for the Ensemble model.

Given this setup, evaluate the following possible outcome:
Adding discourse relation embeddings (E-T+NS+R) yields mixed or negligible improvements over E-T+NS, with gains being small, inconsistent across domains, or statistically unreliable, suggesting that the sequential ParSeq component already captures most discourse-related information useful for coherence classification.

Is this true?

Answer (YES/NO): NO